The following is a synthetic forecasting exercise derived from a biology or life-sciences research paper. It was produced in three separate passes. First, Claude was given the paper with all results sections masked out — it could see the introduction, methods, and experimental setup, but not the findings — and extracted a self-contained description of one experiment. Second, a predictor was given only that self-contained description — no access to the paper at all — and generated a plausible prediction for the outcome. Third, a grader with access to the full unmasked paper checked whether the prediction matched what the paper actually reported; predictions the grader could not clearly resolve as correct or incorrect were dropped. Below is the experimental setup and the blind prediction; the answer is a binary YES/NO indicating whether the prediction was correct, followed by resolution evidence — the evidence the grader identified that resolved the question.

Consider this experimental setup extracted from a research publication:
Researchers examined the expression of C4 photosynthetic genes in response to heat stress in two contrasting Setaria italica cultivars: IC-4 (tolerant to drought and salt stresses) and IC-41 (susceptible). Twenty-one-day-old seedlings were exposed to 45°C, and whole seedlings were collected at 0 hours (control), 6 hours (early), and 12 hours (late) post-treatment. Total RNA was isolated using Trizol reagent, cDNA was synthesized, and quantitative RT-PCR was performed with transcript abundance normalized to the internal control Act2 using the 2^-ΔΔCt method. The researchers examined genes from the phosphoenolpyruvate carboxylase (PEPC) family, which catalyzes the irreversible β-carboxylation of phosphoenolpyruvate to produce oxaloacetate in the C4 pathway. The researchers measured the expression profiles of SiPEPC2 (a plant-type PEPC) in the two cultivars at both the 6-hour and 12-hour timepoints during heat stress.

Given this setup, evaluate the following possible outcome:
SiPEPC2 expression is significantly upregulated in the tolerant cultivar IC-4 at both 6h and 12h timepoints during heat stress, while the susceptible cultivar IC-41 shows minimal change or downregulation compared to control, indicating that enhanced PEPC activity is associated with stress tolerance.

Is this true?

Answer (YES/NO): YES